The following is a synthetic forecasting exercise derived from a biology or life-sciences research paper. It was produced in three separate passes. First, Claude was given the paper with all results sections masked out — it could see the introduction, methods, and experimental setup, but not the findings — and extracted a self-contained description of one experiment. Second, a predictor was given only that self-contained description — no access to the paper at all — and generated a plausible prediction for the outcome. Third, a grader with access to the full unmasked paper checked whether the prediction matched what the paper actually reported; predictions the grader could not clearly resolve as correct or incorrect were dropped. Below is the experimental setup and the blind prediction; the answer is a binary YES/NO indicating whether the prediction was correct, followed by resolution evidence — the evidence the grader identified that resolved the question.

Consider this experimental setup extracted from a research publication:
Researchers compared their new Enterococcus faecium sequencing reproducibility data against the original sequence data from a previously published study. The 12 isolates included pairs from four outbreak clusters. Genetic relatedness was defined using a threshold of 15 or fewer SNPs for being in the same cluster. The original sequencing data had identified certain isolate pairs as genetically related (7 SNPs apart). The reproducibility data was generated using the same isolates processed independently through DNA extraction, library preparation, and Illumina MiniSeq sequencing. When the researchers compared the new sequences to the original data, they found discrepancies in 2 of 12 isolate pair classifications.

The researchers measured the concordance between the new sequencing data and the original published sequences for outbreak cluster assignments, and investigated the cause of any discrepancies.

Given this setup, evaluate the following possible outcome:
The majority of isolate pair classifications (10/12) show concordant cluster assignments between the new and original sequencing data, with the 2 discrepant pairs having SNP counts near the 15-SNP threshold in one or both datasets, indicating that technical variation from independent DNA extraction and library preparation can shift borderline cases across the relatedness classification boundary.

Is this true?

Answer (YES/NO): NO